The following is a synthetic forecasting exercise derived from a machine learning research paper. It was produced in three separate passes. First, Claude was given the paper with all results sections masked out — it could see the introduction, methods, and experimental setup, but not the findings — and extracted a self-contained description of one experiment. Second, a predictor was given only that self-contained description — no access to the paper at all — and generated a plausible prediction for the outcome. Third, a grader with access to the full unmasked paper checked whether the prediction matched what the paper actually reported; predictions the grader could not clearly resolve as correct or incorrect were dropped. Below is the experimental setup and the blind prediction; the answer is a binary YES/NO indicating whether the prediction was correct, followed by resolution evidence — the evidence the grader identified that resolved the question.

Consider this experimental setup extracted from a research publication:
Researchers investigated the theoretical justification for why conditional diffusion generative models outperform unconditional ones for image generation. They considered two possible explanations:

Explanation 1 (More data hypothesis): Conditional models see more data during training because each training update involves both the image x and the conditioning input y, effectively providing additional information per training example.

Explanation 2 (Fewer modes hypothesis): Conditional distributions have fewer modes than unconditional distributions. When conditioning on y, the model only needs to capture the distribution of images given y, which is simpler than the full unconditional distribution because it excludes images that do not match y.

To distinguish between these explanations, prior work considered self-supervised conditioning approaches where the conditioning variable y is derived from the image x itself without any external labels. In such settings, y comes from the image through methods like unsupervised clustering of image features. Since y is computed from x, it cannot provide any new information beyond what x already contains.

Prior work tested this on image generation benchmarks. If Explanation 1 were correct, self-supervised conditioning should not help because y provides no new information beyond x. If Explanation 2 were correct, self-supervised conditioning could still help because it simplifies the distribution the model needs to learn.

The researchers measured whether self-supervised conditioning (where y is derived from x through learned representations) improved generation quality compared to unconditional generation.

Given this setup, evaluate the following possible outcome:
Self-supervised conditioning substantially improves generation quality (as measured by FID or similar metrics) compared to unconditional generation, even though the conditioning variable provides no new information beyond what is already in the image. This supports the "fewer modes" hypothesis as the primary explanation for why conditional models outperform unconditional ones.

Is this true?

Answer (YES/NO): YES